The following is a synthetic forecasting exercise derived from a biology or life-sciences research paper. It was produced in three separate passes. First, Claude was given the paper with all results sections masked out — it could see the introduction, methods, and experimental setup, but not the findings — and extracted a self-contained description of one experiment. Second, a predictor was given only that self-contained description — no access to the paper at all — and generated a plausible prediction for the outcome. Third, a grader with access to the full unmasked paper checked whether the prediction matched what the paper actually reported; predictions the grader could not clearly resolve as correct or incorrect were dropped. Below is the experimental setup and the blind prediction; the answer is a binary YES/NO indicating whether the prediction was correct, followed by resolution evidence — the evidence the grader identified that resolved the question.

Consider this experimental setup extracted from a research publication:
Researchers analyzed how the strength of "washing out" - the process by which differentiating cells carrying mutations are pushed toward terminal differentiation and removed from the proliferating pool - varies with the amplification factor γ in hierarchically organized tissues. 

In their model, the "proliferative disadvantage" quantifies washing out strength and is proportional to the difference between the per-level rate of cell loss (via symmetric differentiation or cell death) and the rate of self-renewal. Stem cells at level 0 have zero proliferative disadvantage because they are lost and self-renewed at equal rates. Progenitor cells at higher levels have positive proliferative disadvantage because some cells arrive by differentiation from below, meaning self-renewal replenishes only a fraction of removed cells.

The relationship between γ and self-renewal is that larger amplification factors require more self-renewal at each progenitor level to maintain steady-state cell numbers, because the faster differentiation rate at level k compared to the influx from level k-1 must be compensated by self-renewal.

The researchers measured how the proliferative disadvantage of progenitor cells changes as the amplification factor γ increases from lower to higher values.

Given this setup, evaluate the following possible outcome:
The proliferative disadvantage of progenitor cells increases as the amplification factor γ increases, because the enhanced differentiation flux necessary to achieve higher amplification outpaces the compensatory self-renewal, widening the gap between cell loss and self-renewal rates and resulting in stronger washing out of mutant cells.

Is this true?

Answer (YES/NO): NO